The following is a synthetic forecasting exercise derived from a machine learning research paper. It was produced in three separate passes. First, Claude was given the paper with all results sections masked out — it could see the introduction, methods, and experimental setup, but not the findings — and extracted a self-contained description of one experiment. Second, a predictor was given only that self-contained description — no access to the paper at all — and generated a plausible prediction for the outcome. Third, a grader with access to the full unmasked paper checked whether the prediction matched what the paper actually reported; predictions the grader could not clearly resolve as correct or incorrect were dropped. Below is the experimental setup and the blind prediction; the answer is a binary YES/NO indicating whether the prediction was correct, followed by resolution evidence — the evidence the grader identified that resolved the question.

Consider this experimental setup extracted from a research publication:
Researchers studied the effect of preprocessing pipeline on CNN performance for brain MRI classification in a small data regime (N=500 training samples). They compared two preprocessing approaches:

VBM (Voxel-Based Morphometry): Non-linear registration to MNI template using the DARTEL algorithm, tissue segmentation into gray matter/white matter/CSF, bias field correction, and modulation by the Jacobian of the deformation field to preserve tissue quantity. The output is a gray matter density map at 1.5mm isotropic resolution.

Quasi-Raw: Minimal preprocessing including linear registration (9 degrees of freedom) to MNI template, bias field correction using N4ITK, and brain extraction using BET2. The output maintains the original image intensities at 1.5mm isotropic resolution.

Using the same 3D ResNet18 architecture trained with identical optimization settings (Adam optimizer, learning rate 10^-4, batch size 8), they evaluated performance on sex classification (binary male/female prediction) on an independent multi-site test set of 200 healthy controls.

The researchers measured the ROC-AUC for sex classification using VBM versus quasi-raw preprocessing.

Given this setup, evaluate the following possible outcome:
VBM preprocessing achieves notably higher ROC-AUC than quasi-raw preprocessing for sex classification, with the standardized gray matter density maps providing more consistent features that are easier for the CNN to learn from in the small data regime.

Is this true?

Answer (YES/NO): YES